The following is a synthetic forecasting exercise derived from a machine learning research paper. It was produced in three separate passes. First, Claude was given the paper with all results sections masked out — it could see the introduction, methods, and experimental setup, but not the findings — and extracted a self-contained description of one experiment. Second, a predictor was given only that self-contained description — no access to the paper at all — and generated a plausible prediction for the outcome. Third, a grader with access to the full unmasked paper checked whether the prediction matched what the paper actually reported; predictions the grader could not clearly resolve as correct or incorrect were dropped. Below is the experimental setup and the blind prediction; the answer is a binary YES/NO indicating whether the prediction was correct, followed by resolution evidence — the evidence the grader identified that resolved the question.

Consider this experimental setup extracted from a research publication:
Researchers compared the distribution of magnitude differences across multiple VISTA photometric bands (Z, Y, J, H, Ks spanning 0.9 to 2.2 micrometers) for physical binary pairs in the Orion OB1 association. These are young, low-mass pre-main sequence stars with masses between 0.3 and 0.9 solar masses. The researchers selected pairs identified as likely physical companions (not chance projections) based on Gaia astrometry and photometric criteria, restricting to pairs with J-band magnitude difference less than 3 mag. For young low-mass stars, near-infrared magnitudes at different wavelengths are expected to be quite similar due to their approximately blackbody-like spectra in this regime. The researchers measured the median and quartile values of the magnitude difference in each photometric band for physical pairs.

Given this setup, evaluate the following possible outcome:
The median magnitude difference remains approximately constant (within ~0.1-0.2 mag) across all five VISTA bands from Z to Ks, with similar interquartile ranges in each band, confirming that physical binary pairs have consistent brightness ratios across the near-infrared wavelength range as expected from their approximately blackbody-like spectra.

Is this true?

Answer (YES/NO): YES